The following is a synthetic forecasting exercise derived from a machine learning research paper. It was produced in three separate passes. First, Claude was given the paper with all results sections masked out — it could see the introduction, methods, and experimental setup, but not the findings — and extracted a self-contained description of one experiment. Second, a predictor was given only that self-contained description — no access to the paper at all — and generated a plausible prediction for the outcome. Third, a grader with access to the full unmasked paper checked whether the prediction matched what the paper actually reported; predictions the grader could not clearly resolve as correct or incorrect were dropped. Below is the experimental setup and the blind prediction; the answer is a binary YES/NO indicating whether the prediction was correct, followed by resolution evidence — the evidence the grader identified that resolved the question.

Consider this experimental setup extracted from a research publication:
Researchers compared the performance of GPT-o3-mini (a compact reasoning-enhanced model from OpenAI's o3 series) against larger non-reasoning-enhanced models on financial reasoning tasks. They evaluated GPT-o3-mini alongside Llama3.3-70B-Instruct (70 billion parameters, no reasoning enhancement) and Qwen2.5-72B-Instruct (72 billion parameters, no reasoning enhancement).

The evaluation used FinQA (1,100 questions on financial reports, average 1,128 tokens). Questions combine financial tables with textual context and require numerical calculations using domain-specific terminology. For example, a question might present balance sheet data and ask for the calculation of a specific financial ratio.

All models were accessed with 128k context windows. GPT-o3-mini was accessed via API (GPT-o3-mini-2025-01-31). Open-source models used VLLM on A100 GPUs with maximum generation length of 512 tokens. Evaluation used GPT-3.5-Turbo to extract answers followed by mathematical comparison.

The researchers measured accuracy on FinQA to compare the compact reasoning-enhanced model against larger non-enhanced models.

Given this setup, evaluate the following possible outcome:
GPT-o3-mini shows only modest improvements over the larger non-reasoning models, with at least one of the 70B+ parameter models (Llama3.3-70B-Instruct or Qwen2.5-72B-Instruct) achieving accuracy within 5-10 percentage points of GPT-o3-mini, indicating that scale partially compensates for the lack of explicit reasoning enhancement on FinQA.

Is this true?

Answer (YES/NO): NO